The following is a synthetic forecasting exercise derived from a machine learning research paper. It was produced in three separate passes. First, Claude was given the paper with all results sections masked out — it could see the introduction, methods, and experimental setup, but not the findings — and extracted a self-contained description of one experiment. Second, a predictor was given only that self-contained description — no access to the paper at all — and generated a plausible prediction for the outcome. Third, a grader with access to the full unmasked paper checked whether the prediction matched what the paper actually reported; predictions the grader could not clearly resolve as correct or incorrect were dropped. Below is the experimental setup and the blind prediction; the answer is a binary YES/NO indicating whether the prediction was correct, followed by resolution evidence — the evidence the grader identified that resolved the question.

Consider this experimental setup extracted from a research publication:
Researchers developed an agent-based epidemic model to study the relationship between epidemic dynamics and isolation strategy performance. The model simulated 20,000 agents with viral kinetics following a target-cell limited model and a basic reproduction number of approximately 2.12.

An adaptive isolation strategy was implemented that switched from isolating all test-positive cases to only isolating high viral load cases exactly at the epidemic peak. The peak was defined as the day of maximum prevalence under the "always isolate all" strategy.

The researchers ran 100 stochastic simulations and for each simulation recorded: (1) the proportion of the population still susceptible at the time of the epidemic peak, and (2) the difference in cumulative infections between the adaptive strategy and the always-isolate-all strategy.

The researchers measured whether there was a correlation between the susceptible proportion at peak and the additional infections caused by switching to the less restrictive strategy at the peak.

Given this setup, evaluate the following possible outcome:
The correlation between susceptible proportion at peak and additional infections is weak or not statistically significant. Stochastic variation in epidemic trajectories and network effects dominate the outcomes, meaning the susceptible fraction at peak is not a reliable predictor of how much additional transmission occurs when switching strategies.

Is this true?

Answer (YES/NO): NO